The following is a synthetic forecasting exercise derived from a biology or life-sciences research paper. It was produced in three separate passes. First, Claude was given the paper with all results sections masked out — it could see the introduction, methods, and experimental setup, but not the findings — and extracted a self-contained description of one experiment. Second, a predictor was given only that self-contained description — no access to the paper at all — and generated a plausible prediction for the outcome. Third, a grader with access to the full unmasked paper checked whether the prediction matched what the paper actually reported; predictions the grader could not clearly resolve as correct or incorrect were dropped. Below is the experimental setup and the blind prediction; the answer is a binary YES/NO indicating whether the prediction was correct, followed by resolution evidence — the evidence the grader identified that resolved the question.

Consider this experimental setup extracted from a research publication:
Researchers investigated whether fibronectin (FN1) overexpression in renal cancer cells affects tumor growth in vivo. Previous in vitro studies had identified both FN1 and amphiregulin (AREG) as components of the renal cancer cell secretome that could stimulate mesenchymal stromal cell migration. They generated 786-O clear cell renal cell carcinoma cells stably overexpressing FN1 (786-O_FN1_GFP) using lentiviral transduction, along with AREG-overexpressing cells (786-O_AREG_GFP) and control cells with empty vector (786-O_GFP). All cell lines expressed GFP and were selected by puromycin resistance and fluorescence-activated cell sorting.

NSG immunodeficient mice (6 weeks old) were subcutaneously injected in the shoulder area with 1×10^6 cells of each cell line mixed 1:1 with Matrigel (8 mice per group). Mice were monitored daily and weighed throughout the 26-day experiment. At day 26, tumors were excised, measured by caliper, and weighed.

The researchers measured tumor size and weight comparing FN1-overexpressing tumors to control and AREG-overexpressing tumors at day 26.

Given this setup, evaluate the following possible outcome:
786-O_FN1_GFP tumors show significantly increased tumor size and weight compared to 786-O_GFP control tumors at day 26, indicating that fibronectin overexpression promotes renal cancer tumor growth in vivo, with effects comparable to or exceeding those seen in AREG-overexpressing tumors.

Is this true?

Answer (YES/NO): NO